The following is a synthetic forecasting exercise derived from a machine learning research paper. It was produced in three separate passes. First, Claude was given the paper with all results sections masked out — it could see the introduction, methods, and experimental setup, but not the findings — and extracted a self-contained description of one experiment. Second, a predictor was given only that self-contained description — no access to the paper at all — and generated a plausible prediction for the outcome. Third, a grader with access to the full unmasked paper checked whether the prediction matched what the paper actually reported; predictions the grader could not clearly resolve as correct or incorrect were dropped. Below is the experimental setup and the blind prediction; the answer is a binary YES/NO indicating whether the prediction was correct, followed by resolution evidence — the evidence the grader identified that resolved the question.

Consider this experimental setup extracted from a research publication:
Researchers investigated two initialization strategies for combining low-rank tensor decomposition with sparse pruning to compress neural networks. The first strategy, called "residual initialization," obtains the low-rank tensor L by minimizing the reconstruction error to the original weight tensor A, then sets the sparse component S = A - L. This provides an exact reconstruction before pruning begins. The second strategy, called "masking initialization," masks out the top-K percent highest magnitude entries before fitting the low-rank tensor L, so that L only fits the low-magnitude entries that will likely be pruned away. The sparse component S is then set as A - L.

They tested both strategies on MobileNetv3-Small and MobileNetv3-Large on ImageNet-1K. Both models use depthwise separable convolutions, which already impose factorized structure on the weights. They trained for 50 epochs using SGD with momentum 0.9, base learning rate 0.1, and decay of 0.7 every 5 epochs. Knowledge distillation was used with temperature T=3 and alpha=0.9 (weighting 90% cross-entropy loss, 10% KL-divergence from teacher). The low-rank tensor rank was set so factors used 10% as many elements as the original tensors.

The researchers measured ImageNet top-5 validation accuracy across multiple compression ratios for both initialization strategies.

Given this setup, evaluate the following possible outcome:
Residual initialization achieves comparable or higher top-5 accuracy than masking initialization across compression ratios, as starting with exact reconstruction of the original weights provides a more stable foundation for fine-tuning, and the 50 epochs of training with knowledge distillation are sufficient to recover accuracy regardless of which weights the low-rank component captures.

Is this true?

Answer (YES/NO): YES